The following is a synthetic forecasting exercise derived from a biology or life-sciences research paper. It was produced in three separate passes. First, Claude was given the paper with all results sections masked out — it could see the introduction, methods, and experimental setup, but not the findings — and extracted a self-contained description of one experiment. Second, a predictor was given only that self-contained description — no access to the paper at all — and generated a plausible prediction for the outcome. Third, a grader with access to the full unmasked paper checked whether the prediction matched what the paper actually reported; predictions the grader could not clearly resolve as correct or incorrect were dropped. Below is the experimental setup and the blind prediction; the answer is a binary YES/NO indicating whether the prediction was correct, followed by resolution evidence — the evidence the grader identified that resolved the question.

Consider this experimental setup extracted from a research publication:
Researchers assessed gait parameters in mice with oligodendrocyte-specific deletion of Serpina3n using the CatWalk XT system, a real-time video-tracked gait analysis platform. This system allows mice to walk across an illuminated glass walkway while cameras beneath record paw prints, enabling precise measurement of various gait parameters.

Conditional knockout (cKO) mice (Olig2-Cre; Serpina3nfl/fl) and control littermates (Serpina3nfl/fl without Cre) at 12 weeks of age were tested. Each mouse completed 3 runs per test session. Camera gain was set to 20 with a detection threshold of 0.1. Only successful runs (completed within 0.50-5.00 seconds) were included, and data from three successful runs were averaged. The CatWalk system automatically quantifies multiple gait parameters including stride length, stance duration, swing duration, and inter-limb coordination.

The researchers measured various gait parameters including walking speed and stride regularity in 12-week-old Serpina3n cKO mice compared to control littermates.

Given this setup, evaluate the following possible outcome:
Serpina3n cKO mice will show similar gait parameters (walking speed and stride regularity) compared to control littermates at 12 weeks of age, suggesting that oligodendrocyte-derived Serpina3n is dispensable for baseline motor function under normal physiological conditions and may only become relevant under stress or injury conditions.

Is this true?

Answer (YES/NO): NO